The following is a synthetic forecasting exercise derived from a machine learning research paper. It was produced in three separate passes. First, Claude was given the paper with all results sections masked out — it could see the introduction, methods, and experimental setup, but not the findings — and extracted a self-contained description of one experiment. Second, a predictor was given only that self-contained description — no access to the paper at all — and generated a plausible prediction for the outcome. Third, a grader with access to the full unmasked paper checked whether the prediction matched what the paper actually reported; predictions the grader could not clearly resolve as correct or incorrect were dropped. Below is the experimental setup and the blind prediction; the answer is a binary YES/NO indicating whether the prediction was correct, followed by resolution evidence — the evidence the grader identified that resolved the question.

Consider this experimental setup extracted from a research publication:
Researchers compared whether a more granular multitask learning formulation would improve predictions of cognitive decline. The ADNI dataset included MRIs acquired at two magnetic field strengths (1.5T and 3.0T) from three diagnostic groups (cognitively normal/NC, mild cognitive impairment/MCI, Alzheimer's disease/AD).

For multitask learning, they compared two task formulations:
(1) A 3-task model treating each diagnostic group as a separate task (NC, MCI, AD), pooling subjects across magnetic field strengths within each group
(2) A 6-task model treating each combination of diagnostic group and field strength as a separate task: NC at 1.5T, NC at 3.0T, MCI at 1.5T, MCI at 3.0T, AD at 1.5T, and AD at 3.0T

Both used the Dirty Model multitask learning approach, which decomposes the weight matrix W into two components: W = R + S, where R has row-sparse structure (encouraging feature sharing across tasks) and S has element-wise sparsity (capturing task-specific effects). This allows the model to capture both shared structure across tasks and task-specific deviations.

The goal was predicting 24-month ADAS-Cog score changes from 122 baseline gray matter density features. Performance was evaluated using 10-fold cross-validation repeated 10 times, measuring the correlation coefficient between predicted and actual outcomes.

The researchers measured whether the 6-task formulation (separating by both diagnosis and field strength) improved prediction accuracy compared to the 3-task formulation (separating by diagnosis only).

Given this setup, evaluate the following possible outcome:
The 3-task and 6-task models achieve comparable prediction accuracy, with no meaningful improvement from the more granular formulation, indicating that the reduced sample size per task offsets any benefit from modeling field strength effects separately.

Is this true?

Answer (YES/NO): YES